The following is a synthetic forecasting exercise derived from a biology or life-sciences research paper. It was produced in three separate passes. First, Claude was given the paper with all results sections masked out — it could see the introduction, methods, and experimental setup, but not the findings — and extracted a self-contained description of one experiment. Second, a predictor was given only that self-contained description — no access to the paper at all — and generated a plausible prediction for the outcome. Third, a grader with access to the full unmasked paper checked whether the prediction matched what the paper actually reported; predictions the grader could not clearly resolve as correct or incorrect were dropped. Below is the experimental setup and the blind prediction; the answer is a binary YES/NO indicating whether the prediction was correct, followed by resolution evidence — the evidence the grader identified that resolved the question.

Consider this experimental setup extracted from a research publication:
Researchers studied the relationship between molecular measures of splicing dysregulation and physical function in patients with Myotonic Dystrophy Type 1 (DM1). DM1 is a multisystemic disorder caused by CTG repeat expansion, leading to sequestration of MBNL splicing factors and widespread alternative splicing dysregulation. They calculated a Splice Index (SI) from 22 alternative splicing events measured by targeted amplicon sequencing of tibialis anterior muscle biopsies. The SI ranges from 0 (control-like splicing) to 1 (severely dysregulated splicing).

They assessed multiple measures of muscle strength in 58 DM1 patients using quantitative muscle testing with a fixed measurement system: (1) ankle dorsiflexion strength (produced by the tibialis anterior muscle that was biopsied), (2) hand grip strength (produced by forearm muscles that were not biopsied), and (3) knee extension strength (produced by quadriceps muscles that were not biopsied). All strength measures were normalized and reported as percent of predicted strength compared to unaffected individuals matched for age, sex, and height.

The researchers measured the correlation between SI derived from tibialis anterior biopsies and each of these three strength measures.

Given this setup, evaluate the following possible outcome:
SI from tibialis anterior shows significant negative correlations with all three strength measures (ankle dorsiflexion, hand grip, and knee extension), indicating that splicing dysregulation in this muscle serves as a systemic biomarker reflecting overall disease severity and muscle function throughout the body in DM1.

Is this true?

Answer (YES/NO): YES